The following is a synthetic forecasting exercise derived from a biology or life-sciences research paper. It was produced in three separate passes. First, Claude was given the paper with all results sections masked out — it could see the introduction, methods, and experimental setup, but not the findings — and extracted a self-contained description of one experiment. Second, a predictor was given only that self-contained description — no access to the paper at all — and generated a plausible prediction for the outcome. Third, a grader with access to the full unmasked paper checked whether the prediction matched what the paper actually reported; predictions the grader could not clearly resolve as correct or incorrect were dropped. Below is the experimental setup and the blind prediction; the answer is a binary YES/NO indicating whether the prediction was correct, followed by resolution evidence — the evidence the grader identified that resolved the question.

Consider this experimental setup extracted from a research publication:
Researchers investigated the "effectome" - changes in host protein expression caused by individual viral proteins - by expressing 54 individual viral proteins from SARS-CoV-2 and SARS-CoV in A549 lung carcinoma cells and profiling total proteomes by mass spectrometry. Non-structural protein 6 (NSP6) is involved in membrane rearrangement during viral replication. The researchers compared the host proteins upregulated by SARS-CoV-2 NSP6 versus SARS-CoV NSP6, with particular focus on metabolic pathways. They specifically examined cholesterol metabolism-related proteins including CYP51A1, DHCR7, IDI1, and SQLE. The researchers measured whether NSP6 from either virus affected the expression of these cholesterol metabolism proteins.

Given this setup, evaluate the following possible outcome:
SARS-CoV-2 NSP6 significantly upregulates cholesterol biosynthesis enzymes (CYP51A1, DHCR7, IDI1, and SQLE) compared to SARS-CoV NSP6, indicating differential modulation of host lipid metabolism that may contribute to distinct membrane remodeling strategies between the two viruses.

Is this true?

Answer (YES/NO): YES